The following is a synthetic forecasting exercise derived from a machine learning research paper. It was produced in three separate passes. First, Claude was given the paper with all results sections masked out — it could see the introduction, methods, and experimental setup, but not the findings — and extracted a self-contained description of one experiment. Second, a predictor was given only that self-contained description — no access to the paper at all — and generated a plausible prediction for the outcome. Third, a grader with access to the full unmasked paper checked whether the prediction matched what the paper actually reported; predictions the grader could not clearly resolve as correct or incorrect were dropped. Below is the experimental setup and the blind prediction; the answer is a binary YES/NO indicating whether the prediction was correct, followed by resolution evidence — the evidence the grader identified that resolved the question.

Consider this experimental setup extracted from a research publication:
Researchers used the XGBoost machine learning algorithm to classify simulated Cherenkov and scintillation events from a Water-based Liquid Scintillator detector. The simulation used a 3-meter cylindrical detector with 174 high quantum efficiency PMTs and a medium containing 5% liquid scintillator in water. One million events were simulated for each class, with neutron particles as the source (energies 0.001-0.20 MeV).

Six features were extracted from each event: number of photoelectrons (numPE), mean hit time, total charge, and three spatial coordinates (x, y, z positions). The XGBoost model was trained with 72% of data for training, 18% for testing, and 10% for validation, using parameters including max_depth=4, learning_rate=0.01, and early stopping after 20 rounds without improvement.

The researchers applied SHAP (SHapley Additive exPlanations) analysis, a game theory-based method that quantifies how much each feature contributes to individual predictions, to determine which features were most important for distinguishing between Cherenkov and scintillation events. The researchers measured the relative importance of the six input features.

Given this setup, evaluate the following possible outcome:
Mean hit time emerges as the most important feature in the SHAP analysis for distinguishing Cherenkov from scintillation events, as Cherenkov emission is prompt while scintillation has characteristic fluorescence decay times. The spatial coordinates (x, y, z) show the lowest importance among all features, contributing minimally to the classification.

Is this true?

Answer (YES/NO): NO